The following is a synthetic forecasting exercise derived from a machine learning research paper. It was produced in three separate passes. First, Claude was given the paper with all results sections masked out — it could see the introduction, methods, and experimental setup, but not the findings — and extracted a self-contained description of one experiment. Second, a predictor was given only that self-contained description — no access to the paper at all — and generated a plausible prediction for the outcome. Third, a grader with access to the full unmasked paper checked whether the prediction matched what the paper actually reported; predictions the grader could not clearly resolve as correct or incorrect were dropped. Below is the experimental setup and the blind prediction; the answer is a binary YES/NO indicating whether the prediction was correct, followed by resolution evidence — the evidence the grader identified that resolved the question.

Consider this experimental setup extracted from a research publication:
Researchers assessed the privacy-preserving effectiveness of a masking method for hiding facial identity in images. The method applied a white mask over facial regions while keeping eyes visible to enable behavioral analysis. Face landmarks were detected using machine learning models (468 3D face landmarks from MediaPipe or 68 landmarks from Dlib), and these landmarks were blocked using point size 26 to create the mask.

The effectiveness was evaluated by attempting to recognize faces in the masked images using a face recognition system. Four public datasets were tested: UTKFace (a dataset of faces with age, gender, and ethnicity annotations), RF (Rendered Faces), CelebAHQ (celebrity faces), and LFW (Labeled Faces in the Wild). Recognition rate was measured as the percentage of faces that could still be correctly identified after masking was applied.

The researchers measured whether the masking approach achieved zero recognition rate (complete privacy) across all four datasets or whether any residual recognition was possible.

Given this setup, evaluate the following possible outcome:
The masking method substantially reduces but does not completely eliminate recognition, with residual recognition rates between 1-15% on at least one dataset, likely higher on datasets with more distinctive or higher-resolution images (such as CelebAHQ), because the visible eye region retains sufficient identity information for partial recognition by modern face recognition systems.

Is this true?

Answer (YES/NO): NO